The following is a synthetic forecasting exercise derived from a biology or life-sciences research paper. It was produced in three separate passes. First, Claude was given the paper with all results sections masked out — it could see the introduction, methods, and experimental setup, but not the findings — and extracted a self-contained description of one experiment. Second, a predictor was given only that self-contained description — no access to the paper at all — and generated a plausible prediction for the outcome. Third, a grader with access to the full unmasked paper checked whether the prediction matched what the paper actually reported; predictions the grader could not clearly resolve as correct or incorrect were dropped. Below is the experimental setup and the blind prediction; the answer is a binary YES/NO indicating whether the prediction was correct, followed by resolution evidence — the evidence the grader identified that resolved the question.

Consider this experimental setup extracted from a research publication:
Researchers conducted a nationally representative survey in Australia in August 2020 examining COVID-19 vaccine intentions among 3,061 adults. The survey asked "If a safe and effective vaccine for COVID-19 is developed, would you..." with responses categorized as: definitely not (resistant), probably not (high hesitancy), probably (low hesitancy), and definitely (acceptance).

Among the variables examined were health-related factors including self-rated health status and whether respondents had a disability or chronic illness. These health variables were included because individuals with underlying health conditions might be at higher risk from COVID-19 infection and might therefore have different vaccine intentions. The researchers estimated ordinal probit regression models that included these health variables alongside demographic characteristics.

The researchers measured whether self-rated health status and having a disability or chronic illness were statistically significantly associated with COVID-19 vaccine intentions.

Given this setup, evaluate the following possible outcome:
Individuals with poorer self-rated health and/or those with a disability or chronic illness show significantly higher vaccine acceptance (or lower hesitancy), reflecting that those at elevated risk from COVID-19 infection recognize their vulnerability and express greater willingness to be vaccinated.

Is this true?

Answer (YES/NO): NO